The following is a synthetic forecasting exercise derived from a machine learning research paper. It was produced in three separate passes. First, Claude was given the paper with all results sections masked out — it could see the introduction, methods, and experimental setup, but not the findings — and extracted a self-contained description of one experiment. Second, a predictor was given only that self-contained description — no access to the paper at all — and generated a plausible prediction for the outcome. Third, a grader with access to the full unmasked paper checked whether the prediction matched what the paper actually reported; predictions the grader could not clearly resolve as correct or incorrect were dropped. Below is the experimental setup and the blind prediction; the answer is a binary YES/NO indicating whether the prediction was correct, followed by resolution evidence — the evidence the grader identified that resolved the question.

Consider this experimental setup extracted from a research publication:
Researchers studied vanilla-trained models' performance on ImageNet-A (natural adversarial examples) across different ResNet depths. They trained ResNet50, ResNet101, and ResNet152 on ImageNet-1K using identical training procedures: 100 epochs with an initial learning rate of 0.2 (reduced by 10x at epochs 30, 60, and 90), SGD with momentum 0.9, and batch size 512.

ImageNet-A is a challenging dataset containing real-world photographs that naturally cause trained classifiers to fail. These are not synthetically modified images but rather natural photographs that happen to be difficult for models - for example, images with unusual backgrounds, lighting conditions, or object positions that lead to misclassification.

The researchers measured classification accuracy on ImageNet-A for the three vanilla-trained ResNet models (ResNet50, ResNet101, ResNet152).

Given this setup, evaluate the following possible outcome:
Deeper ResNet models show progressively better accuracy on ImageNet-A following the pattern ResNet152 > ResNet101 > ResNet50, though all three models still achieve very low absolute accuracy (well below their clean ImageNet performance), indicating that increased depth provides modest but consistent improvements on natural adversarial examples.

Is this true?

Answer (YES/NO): YES